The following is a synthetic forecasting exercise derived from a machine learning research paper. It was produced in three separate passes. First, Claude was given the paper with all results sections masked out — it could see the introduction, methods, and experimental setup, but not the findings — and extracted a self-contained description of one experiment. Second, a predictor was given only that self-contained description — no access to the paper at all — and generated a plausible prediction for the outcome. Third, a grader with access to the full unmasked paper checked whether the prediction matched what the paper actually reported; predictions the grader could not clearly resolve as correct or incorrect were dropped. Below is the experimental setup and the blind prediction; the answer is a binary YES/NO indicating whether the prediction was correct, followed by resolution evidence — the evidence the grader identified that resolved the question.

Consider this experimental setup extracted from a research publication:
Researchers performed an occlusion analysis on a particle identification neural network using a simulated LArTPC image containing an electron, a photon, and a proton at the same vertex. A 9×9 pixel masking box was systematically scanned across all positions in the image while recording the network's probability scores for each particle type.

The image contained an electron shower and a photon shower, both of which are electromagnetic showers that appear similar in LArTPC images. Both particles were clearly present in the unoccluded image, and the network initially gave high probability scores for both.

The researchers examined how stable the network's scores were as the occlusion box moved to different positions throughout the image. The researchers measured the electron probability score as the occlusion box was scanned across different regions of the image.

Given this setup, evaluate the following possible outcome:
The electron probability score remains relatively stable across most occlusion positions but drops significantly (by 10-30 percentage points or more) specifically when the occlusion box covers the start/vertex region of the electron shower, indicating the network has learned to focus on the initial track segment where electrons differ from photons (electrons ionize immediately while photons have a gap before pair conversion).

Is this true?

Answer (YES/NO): NO